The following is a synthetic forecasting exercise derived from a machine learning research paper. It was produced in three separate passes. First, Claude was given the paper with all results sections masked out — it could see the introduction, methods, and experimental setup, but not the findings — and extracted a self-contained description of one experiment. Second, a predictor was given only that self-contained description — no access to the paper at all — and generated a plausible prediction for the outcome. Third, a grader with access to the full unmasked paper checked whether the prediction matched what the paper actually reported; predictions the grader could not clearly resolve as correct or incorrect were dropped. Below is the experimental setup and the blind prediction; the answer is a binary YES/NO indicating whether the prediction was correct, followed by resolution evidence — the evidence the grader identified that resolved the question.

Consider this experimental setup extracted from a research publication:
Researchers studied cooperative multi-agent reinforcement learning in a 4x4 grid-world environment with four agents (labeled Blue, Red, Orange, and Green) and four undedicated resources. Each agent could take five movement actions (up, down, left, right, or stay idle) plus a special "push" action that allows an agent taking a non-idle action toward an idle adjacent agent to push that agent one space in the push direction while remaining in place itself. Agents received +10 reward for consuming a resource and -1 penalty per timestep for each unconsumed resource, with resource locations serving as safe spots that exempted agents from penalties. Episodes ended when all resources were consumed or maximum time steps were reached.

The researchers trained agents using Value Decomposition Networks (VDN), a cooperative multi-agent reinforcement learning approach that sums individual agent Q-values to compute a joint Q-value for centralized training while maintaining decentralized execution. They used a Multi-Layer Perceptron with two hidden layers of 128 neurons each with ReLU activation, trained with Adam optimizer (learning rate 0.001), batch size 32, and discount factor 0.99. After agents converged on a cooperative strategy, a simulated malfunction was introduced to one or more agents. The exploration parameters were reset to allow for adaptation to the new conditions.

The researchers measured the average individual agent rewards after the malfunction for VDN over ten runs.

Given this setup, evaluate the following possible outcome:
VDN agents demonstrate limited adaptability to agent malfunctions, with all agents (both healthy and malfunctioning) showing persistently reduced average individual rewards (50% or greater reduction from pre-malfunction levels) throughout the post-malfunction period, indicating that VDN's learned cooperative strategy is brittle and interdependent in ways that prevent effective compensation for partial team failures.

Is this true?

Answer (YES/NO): YES